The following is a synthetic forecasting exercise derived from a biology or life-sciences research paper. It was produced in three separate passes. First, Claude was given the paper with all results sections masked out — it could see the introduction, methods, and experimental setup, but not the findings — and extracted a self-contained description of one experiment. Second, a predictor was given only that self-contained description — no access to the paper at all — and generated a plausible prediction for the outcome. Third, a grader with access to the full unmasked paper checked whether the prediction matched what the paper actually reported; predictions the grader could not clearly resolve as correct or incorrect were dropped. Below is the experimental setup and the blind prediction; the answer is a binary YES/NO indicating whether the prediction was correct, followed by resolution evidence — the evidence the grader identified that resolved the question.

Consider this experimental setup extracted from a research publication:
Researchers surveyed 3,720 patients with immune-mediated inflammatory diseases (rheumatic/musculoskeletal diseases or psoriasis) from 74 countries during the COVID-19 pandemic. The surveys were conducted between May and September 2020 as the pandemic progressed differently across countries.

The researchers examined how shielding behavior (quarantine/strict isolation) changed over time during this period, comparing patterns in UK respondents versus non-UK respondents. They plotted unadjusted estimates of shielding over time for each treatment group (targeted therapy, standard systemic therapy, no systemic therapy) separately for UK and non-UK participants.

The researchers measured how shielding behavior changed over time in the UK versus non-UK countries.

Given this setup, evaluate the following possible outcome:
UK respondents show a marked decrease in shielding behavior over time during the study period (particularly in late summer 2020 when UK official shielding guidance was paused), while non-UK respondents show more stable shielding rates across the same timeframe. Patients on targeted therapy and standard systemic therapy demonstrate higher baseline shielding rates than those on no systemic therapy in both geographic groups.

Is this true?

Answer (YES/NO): NO